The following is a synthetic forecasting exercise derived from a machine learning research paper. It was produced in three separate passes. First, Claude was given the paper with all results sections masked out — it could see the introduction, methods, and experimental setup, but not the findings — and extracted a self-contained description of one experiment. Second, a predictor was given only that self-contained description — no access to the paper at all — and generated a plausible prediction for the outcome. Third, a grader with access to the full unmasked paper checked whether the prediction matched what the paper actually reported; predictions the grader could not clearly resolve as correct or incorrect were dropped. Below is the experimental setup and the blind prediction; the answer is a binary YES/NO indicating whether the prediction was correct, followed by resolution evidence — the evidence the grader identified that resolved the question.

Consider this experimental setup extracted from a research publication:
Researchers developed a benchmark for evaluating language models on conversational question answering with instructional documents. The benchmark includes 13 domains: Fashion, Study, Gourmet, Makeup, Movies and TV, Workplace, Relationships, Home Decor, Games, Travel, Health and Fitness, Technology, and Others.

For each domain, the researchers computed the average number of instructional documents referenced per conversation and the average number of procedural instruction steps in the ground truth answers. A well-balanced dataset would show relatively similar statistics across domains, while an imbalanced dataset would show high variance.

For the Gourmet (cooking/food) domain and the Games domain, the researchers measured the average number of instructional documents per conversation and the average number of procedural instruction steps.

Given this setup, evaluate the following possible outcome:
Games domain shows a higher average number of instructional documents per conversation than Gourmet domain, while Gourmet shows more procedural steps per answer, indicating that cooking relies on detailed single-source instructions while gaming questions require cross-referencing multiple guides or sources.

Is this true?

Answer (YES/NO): NO